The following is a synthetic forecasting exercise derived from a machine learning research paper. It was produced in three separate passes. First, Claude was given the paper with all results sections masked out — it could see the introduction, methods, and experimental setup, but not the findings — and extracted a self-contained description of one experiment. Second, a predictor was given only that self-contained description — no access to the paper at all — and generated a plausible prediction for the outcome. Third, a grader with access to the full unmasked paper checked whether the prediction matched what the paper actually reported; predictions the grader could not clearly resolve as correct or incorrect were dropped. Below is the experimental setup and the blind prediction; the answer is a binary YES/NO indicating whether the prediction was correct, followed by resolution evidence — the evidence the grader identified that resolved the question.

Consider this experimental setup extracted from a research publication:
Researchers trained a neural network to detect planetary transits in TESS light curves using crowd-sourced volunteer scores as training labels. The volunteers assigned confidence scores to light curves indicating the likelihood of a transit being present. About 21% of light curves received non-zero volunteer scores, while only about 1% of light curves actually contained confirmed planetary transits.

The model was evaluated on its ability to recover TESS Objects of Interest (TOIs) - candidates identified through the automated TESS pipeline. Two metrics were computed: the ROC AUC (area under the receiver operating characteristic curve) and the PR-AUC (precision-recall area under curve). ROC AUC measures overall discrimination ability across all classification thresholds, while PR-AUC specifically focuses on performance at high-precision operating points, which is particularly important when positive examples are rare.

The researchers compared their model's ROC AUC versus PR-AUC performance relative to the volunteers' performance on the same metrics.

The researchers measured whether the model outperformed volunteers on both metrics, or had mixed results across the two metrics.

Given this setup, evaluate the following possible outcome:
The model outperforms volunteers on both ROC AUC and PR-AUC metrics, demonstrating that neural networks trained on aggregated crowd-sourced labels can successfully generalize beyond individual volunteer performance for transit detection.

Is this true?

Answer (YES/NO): NO